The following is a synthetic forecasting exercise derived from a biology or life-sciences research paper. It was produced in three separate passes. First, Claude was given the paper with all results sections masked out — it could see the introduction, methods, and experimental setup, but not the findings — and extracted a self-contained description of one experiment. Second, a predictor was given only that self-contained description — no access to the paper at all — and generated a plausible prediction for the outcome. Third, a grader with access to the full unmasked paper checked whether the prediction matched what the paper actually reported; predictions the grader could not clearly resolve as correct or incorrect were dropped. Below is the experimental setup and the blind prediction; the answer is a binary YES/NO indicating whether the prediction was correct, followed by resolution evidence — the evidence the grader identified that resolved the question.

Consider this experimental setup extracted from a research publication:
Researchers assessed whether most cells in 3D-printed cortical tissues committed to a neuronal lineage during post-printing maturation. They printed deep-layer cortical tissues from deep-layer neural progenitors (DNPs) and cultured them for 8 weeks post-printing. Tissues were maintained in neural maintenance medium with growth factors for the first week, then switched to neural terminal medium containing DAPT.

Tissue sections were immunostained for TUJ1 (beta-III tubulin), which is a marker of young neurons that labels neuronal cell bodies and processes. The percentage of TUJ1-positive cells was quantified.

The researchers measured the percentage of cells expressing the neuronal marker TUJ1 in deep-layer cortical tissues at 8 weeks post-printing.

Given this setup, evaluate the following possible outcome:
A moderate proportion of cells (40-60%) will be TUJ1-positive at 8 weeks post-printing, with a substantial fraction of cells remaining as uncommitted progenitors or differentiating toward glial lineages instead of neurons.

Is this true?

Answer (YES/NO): NO